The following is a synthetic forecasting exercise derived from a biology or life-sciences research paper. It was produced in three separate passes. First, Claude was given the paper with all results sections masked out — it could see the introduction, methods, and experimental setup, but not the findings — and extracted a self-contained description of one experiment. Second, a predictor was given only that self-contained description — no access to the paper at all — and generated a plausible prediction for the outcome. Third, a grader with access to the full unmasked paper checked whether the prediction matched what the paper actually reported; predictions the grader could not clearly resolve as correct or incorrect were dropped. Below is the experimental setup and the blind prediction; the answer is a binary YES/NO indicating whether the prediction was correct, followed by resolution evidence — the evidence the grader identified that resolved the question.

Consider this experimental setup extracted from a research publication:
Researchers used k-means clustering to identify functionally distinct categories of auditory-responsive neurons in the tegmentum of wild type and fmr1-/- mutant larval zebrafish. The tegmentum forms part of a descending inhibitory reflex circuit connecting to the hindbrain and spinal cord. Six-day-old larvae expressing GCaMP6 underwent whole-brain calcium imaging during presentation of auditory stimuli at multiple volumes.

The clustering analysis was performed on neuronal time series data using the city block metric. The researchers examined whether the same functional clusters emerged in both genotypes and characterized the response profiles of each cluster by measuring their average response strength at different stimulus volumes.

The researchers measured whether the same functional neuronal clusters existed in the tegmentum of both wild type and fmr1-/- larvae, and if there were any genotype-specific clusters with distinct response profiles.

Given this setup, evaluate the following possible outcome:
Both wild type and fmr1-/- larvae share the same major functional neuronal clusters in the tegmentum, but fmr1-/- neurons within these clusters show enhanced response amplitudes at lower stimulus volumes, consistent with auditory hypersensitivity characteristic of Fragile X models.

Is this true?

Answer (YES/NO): NO